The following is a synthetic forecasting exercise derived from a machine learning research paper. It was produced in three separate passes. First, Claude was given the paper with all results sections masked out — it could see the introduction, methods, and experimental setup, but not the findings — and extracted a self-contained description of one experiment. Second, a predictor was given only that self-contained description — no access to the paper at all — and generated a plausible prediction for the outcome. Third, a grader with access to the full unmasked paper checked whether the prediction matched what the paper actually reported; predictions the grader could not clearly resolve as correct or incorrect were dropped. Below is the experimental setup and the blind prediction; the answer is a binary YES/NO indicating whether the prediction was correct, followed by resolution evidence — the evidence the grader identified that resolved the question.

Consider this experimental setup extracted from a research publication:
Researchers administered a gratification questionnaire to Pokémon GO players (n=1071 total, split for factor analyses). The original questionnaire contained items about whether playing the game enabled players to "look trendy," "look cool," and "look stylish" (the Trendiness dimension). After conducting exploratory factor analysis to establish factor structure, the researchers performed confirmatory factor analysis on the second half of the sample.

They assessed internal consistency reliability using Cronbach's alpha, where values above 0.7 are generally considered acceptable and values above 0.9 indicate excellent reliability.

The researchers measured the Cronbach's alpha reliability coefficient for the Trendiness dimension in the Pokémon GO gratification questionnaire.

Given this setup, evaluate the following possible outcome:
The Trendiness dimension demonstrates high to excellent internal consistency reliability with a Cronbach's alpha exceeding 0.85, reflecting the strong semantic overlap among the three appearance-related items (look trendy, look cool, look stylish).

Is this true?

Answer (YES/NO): YES